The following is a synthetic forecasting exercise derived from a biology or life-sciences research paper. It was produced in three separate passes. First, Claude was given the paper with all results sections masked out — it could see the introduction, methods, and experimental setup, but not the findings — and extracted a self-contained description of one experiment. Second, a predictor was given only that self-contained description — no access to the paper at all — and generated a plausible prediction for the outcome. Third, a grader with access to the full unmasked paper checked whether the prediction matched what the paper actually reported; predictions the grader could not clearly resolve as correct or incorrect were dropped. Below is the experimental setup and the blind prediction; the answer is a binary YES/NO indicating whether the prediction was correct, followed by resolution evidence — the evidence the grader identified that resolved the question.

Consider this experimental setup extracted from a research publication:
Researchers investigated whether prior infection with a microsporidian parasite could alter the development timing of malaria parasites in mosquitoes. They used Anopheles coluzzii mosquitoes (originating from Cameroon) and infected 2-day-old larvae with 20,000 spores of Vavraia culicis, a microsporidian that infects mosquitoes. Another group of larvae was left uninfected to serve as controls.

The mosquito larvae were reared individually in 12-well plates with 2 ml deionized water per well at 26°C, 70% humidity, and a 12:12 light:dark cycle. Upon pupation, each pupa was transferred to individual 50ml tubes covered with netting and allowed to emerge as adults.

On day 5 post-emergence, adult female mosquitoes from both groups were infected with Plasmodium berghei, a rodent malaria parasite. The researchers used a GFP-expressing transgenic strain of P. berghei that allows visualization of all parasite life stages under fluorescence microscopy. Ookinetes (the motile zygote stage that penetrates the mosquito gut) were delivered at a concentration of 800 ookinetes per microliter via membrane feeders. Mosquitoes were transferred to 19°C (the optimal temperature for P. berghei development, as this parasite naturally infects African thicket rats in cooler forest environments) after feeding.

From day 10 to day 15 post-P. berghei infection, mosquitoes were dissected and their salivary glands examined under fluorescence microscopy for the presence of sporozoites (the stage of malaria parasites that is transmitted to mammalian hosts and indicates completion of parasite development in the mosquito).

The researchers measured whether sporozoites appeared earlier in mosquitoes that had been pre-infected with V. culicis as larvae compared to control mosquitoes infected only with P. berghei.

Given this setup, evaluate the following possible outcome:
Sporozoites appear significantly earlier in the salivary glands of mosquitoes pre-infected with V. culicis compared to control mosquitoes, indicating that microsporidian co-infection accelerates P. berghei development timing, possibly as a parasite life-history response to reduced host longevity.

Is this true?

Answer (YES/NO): NO